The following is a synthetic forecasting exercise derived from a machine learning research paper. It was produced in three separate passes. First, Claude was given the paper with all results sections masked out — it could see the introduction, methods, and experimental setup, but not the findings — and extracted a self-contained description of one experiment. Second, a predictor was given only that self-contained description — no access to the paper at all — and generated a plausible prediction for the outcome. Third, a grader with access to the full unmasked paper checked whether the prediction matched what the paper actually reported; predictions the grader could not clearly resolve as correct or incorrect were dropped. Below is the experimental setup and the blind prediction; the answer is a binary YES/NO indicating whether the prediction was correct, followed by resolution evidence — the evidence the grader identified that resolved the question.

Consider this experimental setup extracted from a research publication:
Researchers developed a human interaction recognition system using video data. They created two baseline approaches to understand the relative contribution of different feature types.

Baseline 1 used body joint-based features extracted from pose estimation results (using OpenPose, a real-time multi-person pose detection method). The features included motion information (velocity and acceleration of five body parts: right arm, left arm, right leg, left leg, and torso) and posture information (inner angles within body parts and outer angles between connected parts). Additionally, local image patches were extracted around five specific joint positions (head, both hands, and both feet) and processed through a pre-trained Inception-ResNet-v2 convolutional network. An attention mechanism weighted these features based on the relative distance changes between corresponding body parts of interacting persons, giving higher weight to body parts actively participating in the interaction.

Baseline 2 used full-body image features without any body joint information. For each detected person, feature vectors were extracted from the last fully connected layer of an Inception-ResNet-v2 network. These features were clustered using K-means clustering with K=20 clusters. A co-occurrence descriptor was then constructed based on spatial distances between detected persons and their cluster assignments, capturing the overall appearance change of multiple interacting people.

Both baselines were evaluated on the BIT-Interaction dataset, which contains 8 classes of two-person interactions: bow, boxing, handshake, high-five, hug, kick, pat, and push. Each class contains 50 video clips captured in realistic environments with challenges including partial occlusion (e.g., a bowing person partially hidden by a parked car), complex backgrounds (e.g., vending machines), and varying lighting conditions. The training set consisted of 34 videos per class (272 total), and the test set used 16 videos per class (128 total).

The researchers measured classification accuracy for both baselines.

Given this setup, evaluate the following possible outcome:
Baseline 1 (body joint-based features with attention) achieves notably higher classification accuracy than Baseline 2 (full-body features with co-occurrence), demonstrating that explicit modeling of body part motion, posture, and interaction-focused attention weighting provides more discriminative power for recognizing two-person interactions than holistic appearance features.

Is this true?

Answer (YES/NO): NO